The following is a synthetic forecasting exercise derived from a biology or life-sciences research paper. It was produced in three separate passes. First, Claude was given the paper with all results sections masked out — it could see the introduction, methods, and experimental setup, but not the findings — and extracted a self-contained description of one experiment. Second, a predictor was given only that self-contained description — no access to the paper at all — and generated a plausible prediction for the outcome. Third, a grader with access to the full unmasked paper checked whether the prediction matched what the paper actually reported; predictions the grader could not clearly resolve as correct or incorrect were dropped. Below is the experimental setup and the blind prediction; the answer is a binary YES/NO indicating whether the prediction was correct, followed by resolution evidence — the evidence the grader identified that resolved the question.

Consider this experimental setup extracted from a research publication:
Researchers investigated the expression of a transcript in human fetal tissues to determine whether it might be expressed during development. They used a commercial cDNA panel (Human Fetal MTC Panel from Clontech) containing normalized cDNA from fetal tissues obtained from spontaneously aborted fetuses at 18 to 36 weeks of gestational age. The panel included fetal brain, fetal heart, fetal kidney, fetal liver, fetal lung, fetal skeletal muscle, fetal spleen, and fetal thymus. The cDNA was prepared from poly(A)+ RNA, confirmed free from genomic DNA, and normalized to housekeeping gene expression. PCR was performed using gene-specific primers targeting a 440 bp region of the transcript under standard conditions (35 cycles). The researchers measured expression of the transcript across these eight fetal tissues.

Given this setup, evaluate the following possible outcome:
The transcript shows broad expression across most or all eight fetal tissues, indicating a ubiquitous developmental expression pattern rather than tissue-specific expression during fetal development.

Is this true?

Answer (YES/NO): NO